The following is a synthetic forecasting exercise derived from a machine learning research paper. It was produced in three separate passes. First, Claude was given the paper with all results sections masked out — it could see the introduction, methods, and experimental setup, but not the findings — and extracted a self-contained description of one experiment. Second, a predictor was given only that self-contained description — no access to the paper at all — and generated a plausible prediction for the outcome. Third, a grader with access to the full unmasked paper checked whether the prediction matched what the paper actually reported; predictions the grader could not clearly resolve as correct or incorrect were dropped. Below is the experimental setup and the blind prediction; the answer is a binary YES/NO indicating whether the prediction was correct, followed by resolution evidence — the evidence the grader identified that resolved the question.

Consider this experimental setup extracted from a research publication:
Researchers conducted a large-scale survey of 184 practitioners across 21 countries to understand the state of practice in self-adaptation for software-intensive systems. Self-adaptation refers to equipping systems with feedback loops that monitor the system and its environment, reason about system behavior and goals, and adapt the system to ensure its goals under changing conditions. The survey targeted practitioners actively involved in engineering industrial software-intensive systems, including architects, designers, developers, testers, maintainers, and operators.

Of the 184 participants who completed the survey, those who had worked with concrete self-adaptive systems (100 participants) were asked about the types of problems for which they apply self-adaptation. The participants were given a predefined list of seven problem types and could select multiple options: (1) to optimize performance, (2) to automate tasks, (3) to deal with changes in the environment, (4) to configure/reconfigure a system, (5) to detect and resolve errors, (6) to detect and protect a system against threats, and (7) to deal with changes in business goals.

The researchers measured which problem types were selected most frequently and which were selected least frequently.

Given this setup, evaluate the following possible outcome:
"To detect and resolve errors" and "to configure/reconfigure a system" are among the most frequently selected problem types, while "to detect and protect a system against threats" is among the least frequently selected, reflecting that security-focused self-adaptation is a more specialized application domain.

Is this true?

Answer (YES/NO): NO